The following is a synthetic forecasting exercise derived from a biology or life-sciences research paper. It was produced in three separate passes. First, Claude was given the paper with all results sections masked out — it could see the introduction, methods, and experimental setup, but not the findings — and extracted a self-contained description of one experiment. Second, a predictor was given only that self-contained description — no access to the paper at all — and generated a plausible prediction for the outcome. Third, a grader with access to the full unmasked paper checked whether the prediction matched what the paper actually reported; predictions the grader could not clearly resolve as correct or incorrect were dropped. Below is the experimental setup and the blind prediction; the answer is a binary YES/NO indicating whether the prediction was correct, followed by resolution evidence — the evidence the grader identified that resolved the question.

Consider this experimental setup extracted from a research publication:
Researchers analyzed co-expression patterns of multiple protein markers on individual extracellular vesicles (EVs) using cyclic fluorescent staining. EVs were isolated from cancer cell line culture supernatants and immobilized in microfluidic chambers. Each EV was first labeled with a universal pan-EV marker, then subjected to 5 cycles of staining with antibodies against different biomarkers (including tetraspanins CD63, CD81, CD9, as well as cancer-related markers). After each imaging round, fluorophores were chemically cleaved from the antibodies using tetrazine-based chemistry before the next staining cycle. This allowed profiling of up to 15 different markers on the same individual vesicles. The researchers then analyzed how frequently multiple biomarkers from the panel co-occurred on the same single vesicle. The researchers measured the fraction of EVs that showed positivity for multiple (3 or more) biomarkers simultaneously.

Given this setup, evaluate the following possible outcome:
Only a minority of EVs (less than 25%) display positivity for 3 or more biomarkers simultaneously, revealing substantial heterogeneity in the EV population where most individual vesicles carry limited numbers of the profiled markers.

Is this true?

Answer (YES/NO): NO